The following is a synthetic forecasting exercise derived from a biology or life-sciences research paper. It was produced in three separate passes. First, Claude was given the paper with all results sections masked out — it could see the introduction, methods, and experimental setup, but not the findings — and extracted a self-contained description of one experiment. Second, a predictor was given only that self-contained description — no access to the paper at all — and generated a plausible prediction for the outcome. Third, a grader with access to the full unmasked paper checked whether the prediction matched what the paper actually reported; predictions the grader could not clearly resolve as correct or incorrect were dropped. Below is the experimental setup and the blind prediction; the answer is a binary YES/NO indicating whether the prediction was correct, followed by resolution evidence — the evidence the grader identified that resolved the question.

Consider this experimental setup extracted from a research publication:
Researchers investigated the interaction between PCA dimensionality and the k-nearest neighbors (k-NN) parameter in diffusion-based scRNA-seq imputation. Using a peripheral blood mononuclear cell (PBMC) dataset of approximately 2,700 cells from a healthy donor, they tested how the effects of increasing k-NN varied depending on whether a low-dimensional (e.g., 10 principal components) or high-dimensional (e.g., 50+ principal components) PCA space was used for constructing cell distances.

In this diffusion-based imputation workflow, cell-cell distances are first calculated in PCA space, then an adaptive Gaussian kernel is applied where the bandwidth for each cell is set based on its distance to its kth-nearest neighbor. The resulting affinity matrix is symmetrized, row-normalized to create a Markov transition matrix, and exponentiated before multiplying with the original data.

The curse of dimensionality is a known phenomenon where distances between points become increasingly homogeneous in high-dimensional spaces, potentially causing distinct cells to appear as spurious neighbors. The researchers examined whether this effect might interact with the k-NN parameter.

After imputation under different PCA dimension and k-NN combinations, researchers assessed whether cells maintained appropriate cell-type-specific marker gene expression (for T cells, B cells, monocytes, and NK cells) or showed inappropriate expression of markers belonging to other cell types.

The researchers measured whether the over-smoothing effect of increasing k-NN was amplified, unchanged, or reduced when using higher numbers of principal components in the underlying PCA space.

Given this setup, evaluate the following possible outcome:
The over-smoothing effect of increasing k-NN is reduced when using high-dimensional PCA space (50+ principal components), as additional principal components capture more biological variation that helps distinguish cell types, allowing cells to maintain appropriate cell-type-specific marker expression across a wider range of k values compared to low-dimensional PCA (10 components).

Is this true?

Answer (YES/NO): NO